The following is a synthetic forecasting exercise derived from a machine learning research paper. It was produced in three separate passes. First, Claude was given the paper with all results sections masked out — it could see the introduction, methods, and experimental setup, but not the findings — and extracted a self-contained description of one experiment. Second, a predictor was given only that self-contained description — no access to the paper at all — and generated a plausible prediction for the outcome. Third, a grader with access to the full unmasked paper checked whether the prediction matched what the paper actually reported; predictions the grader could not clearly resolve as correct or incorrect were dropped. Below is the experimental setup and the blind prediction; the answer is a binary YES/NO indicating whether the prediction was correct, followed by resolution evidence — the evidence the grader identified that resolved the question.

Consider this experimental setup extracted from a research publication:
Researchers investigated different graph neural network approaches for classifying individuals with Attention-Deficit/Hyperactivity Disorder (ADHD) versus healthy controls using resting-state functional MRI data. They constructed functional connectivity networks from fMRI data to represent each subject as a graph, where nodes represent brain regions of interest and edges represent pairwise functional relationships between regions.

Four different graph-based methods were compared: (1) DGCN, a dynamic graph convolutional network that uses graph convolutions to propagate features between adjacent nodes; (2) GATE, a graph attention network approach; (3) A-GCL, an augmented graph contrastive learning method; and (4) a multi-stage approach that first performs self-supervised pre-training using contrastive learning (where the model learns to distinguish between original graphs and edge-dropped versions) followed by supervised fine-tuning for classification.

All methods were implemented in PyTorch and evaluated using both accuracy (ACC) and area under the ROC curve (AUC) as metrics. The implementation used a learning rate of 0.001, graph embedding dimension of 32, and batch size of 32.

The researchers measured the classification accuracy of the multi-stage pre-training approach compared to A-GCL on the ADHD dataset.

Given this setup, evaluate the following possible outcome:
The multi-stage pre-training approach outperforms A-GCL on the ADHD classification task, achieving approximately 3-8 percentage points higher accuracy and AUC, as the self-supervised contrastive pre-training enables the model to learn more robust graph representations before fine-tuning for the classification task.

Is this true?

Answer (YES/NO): NO